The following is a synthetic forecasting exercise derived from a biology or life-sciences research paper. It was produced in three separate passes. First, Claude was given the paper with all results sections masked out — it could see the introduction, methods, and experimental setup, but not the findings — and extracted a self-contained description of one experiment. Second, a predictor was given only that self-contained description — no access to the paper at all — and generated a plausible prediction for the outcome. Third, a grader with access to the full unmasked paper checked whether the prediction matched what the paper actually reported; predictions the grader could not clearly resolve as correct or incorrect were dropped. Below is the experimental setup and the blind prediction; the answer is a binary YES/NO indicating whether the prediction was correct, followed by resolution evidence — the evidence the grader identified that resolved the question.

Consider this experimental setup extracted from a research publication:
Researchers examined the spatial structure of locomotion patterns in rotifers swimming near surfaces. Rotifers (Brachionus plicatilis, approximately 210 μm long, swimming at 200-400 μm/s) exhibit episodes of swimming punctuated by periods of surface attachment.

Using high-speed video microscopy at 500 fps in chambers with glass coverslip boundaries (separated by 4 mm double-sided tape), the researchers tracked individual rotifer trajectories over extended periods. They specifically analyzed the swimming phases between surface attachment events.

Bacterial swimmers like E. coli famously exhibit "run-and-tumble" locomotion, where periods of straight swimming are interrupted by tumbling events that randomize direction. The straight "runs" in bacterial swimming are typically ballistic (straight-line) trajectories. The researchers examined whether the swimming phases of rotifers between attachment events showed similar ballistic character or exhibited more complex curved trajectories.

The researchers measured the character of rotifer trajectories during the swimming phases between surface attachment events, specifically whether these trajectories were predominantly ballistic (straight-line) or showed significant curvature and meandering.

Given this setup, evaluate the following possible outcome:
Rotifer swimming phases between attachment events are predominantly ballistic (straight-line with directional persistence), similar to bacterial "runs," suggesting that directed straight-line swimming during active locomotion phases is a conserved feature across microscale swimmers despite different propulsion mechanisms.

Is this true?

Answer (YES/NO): YES